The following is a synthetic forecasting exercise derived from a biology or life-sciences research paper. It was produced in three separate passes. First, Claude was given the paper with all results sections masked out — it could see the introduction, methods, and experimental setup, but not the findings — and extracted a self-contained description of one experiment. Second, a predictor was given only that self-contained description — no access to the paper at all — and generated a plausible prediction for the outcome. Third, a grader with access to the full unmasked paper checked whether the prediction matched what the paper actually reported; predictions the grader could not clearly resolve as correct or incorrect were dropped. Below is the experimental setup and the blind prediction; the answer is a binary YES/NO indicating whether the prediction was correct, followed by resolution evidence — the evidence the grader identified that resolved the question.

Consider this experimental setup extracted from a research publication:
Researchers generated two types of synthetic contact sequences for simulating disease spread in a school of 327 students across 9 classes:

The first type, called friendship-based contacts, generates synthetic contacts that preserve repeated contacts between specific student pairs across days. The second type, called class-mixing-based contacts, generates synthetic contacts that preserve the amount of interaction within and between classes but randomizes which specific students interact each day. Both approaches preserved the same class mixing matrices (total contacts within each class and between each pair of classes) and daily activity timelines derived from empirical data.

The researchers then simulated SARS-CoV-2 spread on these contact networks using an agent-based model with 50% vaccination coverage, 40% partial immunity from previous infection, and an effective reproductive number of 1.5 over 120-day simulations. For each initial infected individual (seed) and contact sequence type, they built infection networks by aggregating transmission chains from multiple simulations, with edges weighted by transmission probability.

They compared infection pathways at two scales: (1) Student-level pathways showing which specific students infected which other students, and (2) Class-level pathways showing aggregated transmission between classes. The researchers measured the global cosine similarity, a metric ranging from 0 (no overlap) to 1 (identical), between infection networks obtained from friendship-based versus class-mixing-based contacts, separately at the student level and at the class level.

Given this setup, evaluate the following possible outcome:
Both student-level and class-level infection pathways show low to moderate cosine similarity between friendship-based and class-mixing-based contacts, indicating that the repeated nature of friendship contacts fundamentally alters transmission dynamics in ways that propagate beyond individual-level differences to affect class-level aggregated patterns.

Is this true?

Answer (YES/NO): NO